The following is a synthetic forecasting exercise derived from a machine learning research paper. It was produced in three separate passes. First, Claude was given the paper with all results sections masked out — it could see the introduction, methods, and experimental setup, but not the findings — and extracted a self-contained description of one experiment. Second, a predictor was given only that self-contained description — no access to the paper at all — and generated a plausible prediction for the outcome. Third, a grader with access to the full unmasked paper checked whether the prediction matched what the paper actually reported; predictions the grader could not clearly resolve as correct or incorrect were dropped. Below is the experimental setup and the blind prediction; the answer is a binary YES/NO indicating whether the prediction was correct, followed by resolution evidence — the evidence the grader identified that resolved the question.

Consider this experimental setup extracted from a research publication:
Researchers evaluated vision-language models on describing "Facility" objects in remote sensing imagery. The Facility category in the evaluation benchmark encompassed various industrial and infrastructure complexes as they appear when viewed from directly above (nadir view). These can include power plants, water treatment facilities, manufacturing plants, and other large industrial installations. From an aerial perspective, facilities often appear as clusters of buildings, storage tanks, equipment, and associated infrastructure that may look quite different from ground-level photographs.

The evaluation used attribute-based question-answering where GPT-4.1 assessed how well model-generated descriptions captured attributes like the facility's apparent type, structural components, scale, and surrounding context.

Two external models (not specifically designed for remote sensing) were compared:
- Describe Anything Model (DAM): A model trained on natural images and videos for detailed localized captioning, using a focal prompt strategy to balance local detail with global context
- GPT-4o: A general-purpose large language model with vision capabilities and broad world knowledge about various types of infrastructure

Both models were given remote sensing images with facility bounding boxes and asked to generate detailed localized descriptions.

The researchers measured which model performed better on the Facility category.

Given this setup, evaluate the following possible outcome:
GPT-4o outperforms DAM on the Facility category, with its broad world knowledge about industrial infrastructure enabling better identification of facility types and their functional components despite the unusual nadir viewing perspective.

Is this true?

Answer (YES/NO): YES